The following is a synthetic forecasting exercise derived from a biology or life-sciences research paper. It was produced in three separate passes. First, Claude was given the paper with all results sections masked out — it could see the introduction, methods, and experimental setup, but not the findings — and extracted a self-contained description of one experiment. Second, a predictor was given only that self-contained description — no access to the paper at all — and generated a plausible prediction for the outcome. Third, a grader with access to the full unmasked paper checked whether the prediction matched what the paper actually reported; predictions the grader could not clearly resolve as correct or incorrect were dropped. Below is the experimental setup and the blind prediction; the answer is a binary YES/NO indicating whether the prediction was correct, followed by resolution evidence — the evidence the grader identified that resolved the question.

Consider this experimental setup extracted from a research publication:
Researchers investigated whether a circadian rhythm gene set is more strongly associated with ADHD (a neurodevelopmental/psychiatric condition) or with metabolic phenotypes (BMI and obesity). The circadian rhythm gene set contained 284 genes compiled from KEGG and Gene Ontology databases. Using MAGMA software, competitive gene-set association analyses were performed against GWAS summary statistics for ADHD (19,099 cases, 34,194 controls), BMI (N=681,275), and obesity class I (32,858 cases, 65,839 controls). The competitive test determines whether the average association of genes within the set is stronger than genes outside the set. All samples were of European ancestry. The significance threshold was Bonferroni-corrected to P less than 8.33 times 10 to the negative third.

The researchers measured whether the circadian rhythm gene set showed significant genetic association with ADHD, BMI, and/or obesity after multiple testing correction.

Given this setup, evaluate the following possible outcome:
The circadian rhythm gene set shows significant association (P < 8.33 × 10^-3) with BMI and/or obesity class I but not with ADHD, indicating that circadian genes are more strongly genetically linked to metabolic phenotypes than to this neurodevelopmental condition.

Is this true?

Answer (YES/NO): YES